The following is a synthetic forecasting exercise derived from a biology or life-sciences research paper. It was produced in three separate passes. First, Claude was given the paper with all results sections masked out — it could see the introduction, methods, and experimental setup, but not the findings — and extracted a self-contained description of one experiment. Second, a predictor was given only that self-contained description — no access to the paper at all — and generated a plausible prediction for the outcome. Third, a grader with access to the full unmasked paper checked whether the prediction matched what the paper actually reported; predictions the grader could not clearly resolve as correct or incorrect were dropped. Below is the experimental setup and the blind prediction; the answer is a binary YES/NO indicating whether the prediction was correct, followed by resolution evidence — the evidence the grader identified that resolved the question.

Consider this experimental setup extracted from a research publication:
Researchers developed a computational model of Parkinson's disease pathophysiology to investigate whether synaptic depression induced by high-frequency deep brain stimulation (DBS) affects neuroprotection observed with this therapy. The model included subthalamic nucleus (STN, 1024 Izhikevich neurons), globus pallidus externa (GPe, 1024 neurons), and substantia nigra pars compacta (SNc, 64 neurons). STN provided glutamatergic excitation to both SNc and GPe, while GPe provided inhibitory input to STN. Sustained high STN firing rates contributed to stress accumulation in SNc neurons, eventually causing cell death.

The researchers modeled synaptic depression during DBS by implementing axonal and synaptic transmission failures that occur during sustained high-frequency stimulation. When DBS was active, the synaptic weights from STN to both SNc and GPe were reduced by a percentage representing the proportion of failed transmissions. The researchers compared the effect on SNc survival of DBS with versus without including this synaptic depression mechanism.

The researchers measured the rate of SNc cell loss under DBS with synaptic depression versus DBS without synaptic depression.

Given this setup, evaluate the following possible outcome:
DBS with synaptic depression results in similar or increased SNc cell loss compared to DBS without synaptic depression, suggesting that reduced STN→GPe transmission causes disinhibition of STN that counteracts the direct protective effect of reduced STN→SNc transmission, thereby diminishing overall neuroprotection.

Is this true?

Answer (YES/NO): NO